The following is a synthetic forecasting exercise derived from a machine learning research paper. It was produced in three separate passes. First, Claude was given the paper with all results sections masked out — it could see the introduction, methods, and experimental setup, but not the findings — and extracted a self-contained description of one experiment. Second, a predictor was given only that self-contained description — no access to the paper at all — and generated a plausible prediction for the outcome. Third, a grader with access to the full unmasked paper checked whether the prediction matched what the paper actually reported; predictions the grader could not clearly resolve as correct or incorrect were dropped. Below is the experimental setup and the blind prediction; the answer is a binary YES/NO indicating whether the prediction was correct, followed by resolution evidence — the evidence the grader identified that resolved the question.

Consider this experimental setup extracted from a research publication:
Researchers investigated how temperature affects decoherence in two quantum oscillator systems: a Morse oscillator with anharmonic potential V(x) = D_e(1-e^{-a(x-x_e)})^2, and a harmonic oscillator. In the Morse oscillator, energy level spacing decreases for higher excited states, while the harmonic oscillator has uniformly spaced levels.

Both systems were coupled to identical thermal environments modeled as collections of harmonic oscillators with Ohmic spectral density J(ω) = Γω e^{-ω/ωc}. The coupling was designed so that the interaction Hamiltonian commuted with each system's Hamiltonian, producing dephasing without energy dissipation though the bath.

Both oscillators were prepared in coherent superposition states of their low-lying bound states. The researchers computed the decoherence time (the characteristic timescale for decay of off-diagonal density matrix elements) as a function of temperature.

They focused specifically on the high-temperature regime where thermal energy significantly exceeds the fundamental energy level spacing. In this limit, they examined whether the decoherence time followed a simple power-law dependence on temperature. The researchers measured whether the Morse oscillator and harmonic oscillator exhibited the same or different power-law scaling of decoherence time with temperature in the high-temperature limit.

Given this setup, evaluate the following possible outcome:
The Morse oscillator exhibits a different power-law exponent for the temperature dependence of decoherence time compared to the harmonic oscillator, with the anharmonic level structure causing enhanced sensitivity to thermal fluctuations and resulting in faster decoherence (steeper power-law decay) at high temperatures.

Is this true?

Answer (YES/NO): NO